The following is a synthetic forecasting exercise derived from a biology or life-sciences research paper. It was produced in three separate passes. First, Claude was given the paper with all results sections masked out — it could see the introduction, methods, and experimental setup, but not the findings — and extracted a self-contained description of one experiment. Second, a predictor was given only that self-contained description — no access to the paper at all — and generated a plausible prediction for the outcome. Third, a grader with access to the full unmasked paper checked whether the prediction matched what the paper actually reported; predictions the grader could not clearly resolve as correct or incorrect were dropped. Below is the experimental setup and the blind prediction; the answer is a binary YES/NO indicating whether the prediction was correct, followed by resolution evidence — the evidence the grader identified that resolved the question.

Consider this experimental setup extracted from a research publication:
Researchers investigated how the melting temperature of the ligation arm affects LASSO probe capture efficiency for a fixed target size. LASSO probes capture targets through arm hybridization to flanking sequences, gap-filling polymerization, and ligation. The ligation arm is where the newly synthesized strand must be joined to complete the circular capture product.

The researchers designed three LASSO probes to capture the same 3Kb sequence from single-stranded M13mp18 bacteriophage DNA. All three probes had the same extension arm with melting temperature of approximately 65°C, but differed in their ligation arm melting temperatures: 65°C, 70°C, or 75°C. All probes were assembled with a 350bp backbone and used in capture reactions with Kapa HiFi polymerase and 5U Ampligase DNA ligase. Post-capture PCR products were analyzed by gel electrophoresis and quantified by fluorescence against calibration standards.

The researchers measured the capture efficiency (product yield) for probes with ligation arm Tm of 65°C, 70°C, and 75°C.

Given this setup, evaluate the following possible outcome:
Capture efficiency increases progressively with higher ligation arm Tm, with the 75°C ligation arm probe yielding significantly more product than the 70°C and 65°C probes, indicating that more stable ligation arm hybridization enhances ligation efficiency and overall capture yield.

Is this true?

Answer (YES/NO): NO